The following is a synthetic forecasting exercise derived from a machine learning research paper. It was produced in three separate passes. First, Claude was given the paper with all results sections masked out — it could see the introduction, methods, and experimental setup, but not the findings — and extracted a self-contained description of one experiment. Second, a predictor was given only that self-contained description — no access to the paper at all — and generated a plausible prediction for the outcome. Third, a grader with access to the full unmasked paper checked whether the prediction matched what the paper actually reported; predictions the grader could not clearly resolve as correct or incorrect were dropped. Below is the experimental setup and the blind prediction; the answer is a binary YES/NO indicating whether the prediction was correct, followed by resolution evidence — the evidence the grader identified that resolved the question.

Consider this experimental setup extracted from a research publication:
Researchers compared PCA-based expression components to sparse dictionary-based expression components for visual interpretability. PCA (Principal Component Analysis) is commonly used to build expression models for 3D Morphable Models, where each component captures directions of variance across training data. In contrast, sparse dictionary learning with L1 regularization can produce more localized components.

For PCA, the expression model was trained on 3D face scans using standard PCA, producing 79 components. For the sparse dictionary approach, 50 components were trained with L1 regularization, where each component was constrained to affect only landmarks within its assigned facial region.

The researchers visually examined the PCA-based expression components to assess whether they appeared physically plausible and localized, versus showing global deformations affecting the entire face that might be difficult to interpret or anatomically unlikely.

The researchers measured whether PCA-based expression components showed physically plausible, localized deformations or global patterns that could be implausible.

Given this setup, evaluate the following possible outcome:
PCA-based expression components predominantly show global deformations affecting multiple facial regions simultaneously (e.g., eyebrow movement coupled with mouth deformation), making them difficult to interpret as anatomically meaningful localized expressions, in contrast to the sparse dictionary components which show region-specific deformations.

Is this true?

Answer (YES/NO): YES